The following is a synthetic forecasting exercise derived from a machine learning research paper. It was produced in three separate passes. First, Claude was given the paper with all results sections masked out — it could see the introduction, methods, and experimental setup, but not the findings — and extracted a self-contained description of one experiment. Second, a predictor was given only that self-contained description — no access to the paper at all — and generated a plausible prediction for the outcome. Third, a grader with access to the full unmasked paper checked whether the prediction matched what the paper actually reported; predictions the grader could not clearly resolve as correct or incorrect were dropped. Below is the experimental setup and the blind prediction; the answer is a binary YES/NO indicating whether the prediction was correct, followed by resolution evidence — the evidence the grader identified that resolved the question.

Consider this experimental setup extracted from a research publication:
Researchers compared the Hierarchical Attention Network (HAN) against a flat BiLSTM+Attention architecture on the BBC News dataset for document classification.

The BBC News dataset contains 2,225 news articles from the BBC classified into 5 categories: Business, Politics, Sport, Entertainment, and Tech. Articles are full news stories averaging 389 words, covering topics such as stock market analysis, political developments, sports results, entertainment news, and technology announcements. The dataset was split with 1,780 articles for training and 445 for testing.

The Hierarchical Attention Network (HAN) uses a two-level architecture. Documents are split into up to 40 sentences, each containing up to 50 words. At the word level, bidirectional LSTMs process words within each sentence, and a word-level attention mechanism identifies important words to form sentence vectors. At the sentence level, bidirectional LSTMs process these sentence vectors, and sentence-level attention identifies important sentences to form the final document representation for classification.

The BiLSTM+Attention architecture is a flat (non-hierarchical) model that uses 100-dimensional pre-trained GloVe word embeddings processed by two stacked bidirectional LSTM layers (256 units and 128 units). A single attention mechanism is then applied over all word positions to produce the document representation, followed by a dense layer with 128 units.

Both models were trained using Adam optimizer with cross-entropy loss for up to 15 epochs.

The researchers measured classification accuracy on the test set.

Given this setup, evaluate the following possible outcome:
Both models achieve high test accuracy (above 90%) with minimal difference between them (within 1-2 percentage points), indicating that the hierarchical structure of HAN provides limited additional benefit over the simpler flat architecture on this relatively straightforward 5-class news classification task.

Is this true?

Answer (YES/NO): YES